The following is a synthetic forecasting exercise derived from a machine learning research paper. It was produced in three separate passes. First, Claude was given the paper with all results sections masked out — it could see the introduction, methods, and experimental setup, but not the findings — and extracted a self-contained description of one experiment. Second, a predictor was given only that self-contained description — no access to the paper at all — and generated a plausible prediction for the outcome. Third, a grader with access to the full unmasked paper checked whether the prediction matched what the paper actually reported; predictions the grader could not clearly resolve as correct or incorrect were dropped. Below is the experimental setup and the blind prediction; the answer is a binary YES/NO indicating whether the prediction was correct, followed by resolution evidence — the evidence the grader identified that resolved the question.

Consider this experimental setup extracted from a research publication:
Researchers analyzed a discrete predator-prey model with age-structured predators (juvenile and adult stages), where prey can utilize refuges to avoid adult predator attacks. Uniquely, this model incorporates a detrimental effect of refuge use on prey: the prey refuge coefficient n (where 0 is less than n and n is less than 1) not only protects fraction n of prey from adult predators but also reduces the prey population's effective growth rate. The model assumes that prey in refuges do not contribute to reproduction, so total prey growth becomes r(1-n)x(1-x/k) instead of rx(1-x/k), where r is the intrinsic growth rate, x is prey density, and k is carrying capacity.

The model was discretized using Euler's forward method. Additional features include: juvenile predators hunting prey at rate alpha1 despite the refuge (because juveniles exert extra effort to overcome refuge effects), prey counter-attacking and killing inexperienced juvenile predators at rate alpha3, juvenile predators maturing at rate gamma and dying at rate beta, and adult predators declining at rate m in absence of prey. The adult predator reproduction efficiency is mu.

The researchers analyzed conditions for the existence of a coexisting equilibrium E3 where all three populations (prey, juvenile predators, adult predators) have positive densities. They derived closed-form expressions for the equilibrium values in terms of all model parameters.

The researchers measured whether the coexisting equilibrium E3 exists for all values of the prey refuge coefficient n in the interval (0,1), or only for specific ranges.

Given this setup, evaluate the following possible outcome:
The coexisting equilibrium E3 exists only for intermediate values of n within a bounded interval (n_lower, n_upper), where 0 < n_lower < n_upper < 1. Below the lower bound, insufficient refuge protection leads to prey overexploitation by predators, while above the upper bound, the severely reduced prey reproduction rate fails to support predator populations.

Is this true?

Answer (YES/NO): NO